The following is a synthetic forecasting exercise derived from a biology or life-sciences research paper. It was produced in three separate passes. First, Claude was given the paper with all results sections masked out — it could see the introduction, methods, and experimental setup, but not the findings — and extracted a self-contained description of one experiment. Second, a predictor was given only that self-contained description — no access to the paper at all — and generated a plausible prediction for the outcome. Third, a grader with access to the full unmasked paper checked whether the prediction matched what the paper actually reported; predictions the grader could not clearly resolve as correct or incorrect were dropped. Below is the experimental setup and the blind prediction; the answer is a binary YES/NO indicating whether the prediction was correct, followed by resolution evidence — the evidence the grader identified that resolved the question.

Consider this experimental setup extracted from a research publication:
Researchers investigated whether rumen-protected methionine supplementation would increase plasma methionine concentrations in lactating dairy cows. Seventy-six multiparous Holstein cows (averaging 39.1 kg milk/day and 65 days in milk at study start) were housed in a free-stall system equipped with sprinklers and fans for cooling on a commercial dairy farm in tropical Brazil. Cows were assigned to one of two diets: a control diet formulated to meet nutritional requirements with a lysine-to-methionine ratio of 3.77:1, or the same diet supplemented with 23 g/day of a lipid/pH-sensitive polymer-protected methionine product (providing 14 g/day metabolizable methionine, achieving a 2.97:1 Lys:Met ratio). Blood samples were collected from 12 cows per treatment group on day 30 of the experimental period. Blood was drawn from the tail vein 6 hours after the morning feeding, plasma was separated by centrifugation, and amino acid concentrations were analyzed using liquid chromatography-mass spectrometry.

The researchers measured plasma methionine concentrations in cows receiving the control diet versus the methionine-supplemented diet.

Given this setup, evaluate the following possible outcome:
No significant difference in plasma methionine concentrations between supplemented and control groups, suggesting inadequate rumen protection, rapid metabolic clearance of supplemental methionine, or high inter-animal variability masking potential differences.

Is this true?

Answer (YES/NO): NO